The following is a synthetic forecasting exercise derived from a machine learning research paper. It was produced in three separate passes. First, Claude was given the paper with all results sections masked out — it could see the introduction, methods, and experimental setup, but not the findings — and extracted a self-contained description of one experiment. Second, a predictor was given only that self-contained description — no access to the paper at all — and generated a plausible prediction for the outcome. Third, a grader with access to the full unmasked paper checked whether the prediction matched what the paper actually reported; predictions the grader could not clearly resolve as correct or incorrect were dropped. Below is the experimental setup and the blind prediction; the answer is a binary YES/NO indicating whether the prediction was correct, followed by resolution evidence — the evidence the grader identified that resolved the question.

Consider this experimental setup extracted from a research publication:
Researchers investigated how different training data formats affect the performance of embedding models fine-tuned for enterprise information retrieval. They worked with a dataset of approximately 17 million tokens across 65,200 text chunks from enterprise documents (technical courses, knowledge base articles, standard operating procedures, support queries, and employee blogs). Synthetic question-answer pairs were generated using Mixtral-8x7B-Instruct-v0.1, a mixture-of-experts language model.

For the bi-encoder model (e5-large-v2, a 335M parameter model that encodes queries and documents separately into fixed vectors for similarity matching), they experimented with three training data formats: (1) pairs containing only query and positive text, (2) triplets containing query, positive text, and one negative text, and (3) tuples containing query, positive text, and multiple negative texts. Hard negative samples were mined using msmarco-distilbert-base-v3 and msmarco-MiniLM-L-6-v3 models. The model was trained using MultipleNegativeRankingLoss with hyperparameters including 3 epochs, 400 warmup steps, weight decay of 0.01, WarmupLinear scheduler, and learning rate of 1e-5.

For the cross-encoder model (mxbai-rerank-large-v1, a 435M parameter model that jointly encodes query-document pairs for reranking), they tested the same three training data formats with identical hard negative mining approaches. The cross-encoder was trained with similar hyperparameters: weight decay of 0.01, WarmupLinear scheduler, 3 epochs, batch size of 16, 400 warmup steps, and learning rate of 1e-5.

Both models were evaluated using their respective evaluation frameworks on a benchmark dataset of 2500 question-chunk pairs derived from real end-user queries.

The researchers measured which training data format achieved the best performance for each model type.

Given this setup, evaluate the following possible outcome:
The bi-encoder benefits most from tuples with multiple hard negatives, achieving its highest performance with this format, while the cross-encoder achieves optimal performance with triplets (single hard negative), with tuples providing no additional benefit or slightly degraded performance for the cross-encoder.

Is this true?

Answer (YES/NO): NO